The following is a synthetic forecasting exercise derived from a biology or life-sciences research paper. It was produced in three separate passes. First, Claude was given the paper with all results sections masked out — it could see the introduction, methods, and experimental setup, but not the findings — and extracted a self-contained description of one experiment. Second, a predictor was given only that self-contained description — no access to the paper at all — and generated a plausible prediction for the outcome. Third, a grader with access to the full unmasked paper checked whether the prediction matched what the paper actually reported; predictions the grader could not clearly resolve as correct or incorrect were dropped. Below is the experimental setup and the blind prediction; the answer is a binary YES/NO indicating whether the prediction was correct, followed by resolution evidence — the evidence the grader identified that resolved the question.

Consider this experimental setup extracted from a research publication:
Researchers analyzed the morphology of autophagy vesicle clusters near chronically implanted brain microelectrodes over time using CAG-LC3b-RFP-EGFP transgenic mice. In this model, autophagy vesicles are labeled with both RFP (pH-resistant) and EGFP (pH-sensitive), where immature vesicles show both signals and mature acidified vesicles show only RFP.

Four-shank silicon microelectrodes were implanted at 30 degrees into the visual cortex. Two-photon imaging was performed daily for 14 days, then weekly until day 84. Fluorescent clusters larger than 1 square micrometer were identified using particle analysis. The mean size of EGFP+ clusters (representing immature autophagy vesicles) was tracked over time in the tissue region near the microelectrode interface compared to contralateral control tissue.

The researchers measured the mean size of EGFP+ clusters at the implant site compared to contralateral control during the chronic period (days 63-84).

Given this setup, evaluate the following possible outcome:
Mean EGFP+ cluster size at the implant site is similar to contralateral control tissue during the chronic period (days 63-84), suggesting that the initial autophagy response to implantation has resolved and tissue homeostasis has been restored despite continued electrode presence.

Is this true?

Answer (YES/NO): NO